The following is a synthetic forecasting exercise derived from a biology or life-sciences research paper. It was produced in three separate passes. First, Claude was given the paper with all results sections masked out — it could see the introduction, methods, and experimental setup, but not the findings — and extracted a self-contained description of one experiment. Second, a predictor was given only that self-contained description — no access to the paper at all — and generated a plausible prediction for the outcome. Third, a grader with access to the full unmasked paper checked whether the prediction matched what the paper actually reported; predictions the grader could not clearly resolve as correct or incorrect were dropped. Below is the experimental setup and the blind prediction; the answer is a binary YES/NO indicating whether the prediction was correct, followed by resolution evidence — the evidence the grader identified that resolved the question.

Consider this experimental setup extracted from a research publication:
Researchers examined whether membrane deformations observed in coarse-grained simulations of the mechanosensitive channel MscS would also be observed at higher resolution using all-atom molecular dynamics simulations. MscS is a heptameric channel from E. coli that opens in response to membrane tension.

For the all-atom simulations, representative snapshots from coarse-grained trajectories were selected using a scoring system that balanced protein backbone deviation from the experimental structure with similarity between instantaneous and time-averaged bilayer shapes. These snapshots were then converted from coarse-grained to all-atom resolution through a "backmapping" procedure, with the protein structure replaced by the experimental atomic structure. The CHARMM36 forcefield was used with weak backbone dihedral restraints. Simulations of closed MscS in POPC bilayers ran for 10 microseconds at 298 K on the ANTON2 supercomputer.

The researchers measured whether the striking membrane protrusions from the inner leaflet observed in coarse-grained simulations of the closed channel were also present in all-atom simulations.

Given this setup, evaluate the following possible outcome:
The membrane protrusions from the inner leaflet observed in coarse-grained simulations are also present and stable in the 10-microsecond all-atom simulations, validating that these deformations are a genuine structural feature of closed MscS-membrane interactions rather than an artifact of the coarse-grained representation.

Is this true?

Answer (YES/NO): YES